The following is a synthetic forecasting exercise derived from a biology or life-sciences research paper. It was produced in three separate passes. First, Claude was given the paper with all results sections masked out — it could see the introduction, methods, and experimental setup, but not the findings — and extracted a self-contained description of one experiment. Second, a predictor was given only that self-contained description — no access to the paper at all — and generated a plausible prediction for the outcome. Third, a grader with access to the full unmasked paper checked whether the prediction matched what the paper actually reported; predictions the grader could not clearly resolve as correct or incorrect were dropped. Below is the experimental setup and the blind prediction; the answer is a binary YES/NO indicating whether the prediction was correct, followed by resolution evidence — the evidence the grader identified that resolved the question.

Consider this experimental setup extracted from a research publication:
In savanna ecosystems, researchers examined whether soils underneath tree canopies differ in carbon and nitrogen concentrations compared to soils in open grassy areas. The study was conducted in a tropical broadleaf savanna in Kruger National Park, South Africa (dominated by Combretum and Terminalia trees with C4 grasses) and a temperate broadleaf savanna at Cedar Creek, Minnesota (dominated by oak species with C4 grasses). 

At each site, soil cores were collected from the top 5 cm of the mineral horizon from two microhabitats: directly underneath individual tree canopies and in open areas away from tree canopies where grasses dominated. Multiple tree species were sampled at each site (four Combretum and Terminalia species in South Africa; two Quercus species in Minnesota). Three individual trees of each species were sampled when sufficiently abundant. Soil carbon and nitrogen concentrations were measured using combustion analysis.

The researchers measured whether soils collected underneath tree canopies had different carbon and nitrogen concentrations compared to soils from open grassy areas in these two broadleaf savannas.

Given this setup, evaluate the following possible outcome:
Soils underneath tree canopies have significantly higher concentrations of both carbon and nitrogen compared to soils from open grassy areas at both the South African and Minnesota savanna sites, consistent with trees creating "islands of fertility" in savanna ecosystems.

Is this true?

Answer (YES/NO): NO